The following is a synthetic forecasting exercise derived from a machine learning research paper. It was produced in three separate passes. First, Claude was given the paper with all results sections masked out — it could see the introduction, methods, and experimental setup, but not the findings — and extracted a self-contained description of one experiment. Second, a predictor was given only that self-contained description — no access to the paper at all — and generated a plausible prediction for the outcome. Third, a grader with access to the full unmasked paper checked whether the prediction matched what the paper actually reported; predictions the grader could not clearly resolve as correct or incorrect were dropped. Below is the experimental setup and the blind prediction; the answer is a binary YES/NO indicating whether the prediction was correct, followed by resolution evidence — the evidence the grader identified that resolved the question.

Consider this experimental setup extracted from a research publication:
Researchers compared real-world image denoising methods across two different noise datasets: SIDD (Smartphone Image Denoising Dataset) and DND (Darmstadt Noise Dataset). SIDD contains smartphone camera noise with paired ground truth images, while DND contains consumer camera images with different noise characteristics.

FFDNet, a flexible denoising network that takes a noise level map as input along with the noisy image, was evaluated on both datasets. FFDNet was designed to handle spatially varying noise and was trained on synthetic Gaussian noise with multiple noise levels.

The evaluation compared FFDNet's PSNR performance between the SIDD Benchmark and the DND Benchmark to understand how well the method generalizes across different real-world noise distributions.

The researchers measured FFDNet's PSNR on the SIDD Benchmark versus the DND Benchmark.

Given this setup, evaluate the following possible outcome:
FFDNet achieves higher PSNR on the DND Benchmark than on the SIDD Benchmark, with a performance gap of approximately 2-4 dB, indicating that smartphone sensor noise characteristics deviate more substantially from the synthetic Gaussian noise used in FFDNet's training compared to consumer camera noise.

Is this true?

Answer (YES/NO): NO